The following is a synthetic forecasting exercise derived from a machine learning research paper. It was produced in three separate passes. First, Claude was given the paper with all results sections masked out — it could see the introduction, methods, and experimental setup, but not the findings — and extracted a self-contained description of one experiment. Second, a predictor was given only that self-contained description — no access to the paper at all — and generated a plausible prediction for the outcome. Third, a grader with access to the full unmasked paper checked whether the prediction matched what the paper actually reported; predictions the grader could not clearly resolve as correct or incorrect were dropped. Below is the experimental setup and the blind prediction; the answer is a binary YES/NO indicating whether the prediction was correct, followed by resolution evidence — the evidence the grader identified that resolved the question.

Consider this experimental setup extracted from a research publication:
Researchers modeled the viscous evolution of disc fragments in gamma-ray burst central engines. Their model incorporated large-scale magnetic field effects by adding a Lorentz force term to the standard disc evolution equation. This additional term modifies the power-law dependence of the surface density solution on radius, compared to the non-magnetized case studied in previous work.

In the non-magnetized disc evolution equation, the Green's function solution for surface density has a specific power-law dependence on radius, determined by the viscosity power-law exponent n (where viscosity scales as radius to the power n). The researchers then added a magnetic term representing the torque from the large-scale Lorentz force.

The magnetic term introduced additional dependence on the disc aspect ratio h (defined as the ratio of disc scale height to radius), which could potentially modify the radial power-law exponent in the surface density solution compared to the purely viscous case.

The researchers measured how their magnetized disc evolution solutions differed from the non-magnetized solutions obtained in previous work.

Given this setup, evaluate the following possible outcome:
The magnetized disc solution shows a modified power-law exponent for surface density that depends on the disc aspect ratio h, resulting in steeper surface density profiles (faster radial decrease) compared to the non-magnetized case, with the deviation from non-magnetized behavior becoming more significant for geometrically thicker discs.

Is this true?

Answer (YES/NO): NO